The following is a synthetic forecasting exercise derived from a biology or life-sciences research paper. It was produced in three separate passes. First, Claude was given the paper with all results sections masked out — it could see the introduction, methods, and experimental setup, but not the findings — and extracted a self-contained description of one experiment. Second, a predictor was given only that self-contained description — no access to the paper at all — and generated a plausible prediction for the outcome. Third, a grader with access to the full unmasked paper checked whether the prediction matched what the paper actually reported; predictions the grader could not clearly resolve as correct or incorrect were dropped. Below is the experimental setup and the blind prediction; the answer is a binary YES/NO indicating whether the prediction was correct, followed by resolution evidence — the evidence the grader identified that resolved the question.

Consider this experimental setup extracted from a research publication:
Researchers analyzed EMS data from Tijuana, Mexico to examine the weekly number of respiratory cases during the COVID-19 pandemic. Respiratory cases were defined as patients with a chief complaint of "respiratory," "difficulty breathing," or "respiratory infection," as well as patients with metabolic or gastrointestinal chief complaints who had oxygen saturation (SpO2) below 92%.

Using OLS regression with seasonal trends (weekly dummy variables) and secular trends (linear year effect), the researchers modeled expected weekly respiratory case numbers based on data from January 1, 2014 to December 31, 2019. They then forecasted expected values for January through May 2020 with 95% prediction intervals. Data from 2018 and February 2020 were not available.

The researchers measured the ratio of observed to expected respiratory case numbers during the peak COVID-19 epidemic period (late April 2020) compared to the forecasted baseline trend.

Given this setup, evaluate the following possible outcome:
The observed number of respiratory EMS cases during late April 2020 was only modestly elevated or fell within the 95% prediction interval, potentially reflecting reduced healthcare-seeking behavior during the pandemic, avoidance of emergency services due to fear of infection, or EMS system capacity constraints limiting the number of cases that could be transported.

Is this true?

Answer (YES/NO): NO